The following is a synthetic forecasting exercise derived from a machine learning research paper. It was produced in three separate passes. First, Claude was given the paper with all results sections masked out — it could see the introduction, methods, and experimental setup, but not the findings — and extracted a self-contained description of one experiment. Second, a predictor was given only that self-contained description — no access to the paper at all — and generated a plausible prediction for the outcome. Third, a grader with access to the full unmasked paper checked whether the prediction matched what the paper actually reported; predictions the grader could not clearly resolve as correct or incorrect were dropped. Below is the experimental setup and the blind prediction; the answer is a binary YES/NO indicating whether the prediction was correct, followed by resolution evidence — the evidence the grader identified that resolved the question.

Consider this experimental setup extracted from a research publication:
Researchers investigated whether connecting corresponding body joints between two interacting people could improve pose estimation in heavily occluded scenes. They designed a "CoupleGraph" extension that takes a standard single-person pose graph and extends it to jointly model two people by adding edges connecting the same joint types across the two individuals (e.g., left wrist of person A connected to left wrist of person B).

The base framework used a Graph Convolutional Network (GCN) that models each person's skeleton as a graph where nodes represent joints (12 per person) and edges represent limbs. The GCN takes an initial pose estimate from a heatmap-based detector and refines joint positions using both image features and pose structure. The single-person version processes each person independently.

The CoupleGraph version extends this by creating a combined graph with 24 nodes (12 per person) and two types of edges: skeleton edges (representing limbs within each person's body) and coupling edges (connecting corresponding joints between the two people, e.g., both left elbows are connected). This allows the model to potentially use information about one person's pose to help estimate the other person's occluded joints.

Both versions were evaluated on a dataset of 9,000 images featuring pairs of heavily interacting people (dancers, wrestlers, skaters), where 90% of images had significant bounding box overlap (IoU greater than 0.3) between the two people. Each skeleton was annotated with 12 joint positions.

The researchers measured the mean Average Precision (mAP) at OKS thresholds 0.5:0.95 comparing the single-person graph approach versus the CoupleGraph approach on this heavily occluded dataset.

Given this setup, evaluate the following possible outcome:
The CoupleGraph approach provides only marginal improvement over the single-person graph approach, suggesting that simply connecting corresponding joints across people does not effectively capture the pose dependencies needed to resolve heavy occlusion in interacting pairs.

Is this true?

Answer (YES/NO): NO